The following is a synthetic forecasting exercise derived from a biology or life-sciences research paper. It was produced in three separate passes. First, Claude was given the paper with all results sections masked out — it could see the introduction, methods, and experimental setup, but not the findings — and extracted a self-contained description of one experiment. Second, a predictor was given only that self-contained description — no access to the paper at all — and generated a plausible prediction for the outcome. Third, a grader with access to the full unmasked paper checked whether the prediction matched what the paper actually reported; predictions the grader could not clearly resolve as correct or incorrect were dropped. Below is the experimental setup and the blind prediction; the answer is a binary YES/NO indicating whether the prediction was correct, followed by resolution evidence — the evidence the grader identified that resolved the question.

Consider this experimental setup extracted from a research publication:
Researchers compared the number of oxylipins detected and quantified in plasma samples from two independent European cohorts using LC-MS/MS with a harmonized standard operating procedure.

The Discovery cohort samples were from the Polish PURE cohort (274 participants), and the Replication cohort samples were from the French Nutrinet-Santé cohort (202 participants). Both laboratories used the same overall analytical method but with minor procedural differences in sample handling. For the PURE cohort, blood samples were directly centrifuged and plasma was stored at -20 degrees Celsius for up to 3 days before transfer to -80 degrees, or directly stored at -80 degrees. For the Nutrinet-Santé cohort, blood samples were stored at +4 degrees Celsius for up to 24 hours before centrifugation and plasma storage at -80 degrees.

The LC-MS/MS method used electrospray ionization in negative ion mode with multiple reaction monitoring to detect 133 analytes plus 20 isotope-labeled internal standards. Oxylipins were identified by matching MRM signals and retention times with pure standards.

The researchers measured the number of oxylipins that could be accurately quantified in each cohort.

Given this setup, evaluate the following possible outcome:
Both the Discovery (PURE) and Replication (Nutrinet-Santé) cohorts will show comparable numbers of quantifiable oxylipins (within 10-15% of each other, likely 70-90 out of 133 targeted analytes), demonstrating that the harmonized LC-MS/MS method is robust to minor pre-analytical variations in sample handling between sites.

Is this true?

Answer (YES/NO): NO